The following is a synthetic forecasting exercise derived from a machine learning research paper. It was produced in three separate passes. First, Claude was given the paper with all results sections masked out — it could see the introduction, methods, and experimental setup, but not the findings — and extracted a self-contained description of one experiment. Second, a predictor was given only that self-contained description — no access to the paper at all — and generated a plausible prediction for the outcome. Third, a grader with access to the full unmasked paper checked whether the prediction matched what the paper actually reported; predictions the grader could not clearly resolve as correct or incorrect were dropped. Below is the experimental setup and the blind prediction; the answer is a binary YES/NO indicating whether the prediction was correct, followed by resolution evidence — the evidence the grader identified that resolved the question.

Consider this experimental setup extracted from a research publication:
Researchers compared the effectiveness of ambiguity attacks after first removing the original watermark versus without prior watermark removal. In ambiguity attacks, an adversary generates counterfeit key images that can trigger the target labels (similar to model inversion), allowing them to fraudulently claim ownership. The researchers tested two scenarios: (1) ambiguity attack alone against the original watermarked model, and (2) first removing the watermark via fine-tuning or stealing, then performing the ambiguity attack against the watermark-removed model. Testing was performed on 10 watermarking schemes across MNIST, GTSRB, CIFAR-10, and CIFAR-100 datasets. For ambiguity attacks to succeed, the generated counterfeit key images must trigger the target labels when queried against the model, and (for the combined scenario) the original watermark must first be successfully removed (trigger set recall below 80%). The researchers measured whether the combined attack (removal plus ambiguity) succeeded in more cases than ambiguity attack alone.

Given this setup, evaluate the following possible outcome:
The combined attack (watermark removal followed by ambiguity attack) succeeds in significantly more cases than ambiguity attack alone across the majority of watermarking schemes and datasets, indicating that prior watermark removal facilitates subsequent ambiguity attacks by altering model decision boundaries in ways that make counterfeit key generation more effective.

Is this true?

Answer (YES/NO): NO